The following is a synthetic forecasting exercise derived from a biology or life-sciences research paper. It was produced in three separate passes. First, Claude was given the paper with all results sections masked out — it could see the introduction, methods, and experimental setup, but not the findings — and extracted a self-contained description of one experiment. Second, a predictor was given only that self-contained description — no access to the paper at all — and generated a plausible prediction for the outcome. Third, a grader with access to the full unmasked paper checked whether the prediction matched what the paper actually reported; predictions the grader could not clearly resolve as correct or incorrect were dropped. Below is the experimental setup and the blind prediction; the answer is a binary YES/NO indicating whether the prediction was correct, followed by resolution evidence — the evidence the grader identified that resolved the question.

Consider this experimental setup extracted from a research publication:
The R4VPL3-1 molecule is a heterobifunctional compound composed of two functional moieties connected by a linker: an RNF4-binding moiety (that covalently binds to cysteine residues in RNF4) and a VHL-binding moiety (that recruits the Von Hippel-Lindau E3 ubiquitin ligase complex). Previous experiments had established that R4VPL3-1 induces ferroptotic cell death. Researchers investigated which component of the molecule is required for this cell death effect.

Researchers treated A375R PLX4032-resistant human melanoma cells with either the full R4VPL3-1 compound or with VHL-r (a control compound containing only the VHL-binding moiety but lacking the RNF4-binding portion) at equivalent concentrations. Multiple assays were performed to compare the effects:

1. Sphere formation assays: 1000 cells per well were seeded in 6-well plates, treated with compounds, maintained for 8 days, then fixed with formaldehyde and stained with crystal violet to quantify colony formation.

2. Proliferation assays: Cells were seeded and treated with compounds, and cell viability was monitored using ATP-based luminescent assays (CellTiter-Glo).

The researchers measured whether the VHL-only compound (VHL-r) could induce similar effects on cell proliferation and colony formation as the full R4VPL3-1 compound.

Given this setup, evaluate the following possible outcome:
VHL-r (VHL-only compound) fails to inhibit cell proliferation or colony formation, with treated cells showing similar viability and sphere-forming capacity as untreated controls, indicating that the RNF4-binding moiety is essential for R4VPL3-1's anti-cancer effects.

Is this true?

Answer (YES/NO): YES